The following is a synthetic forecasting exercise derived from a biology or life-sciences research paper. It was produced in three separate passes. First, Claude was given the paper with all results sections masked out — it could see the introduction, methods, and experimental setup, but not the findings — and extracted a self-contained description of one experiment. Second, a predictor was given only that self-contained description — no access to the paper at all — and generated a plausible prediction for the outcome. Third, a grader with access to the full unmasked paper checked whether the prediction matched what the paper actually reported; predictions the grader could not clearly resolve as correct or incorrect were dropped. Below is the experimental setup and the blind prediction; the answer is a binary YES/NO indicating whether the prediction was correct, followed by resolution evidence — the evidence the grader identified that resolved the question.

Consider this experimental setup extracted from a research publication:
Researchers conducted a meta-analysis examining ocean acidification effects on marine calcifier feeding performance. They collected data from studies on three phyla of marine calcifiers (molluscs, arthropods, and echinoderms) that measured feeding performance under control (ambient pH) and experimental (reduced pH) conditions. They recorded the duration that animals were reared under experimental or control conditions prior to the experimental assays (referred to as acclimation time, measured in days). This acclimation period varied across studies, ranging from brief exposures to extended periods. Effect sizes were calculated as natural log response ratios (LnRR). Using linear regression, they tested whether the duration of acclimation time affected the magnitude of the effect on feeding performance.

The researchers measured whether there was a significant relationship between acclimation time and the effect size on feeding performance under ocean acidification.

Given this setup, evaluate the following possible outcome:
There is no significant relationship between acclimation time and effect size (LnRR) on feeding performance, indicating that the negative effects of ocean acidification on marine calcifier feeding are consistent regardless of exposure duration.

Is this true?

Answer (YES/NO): YES